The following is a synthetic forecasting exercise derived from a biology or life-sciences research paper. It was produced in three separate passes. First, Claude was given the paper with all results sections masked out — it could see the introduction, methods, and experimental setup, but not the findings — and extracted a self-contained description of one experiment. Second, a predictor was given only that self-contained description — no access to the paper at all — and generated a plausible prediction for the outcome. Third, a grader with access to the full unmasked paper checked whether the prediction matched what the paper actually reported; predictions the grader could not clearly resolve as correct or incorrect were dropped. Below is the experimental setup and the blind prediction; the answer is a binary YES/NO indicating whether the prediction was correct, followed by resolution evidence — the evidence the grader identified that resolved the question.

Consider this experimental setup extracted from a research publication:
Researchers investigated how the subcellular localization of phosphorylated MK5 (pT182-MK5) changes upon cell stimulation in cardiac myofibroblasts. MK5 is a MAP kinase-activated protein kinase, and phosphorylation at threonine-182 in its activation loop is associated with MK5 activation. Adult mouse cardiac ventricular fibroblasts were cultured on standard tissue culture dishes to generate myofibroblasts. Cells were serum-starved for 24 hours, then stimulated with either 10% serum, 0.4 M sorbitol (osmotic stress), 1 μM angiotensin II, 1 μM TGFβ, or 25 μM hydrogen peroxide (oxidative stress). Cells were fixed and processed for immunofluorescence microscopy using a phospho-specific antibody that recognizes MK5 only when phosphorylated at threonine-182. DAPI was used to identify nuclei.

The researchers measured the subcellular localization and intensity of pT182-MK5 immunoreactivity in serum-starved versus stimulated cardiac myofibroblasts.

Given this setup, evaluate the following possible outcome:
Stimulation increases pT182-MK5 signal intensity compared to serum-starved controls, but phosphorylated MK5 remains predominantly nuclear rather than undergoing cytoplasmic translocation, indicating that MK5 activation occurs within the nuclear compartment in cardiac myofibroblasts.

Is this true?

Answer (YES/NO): NO